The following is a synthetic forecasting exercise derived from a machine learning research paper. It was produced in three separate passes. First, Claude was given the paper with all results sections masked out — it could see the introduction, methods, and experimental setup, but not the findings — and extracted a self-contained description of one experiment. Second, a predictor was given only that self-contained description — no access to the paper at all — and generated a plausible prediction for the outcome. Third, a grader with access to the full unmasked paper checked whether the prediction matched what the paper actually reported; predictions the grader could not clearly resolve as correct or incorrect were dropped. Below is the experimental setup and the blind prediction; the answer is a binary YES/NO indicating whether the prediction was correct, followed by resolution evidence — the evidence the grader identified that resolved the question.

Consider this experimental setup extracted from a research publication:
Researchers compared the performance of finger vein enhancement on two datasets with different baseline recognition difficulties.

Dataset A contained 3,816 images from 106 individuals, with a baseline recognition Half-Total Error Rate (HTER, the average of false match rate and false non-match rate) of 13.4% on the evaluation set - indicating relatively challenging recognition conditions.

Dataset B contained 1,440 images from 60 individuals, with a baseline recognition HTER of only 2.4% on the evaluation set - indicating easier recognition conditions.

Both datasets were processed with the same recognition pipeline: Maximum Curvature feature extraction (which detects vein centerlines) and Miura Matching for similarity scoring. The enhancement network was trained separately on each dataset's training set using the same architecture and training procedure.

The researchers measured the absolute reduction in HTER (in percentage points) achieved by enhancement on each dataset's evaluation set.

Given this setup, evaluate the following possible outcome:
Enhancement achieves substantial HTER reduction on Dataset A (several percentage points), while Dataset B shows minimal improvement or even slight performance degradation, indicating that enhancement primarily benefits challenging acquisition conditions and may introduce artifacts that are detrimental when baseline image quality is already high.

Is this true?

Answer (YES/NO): NO